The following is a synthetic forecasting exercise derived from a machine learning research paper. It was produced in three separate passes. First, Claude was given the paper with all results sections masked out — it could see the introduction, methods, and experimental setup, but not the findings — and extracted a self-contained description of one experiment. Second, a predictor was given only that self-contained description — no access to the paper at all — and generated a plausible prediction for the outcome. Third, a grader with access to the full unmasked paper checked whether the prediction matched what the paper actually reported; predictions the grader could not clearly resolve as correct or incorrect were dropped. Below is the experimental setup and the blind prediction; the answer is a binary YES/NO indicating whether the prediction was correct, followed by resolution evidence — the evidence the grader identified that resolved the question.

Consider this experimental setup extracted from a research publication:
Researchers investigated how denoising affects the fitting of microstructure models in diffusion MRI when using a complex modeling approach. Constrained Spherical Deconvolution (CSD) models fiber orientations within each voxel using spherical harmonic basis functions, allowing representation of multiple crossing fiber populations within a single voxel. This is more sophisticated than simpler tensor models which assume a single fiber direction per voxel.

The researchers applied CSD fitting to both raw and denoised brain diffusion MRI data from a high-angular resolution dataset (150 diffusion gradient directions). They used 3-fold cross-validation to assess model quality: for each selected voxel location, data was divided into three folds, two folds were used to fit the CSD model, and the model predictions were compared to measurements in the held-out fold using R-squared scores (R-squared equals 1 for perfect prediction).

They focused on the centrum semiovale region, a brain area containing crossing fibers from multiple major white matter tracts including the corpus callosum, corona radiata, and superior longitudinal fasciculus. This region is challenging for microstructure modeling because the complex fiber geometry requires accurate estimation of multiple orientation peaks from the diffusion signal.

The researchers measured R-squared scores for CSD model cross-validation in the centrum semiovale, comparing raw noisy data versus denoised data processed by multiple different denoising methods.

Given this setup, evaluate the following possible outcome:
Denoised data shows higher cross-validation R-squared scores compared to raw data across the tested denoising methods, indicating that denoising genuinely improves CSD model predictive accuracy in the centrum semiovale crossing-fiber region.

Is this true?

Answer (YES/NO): NO